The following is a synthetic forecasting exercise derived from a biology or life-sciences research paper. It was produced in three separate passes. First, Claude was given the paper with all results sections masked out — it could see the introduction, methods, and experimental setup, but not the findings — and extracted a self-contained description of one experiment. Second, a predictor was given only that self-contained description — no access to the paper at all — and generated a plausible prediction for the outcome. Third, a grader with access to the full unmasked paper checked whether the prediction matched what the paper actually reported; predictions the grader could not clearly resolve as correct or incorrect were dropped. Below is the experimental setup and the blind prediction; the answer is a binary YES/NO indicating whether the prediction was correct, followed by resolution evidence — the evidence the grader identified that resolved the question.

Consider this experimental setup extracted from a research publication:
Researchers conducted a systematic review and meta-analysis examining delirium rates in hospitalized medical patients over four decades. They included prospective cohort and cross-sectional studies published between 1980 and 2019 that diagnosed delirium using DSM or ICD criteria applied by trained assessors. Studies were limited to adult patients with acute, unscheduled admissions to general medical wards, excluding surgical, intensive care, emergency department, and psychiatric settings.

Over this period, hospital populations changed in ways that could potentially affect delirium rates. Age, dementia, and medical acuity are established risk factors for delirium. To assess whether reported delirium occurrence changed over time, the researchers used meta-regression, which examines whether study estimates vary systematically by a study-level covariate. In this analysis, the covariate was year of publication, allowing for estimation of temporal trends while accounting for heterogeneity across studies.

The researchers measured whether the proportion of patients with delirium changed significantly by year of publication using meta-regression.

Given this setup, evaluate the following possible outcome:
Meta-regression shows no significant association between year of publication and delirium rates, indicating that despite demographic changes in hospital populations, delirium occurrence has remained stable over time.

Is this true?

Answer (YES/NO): YES